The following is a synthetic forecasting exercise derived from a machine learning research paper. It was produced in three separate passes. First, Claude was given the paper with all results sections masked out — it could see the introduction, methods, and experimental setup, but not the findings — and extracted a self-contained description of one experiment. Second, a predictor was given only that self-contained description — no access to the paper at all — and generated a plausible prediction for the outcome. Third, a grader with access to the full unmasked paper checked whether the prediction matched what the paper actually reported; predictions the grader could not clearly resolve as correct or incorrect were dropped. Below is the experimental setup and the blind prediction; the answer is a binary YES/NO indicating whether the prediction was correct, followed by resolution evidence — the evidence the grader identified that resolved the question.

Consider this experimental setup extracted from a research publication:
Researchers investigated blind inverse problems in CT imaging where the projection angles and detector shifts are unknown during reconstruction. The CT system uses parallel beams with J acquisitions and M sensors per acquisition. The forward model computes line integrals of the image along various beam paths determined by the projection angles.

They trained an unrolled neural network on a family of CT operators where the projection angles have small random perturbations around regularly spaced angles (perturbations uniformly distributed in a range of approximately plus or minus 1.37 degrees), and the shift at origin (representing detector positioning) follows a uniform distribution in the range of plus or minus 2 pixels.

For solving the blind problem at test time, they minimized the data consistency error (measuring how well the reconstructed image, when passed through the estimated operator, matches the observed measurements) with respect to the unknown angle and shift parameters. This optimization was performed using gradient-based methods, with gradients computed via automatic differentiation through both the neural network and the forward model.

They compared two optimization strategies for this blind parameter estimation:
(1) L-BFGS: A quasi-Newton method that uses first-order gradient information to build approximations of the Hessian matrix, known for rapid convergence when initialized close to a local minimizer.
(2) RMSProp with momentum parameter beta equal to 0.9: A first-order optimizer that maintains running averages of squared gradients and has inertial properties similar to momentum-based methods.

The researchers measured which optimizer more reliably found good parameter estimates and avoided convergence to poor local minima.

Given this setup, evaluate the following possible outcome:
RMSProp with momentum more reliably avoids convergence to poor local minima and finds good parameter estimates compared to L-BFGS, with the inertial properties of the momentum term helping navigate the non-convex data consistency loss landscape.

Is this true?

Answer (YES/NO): YES